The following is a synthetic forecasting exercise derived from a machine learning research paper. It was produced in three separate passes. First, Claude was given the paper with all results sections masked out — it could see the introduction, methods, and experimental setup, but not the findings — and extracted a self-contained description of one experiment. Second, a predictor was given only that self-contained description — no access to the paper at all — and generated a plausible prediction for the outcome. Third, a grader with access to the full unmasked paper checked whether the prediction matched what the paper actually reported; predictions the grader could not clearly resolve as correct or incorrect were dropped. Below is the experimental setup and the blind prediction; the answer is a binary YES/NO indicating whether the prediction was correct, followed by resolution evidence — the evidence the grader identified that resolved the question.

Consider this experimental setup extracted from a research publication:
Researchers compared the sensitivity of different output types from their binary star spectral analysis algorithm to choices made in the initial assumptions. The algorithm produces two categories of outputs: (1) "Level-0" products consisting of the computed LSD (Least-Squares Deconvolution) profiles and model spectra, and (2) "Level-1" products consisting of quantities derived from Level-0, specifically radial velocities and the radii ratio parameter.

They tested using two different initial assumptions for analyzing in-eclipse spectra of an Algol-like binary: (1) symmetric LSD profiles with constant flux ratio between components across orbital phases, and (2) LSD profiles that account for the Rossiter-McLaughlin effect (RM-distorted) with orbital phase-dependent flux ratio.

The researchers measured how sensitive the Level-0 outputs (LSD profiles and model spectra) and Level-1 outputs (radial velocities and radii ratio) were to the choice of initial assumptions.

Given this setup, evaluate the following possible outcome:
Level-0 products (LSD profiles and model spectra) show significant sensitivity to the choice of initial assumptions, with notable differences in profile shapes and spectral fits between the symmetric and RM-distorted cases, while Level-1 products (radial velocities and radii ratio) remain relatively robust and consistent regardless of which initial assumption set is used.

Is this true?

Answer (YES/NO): NO